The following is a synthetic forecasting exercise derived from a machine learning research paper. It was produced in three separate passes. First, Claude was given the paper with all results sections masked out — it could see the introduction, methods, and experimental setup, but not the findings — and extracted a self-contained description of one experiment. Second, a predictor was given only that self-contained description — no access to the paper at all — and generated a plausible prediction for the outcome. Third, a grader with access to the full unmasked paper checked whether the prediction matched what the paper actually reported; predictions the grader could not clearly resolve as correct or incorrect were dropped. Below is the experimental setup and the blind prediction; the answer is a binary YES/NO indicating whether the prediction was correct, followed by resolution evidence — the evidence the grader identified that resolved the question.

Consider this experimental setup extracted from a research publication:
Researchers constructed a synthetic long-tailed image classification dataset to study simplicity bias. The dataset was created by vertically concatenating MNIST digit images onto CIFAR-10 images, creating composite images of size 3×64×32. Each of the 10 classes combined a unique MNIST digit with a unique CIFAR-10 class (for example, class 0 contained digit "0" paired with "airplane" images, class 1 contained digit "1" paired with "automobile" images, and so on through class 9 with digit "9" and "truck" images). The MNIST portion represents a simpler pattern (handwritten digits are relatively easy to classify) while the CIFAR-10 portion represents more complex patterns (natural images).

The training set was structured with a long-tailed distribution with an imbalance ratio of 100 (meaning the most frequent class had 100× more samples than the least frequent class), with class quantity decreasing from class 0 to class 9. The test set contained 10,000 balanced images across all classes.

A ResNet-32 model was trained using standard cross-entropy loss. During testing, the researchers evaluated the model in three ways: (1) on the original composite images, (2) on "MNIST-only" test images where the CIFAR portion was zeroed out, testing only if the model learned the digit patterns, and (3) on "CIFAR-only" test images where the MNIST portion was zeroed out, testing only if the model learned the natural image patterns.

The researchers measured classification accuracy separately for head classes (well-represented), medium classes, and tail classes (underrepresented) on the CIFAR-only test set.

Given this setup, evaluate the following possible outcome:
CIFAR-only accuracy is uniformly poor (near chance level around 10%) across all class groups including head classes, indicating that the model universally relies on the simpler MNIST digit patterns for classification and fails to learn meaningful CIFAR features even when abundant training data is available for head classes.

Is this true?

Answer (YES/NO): NO